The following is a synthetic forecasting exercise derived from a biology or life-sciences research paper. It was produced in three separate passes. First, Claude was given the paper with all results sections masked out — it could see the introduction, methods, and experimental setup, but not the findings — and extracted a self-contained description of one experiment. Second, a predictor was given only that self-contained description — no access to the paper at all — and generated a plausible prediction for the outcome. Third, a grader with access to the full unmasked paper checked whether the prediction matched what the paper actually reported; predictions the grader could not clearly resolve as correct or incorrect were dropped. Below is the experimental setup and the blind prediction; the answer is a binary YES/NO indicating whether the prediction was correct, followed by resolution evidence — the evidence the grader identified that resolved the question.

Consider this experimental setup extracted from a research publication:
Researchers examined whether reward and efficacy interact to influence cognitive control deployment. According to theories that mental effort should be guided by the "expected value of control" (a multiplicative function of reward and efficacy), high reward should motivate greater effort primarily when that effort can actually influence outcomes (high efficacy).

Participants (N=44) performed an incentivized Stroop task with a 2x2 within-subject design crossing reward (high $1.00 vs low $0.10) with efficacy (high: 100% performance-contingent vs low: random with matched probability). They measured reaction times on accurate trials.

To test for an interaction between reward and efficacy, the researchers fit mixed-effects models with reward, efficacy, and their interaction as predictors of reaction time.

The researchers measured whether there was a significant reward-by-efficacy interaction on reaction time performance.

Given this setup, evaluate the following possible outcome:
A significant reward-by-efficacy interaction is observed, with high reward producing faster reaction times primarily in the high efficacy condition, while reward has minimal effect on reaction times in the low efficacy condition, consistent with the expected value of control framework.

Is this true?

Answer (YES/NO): YES